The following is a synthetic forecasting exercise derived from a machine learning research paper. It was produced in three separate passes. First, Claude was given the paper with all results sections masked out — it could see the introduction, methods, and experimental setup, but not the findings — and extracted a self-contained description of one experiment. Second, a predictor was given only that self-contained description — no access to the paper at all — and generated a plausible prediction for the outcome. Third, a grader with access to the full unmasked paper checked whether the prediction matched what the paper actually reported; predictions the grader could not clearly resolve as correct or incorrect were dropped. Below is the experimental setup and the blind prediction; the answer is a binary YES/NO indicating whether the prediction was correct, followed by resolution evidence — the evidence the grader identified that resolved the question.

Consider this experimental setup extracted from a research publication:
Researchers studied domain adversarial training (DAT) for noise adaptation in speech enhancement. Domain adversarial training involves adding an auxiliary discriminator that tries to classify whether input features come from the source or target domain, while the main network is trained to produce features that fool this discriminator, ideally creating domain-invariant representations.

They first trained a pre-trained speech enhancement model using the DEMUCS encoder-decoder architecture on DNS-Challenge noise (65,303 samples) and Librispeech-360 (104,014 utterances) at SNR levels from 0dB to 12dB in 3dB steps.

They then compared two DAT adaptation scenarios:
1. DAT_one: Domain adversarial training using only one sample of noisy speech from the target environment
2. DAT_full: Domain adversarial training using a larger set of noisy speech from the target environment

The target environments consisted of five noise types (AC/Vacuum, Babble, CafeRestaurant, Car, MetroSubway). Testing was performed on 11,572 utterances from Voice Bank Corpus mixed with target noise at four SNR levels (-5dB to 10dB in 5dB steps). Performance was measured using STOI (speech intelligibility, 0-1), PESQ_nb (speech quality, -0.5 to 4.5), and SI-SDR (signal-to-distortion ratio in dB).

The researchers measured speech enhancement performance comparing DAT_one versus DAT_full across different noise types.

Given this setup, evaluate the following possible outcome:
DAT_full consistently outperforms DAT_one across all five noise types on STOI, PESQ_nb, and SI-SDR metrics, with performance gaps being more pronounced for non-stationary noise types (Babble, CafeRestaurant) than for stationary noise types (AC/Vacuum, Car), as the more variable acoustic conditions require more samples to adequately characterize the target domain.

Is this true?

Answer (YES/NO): NO